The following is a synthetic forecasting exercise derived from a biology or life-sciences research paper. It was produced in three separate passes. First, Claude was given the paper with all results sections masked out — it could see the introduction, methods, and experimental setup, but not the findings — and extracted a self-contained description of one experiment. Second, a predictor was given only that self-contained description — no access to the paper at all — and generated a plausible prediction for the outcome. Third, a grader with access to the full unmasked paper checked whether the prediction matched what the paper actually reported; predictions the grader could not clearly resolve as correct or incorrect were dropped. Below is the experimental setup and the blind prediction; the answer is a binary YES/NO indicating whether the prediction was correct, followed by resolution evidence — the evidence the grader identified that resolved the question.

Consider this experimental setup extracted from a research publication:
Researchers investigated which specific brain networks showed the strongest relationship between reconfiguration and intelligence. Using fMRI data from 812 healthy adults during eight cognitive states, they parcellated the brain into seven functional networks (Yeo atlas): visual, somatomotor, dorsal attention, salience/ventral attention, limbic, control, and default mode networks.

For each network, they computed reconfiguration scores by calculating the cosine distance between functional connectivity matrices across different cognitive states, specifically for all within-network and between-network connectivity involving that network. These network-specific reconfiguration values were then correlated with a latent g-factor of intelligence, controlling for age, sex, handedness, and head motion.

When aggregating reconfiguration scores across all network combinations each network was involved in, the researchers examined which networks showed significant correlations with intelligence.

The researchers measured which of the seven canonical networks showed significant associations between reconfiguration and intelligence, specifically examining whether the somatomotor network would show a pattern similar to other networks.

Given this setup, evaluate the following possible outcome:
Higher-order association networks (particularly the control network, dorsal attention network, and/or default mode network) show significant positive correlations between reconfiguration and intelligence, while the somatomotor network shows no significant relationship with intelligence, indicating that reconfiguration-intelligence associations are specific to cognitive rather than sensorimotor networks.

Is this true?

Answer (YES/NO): NO